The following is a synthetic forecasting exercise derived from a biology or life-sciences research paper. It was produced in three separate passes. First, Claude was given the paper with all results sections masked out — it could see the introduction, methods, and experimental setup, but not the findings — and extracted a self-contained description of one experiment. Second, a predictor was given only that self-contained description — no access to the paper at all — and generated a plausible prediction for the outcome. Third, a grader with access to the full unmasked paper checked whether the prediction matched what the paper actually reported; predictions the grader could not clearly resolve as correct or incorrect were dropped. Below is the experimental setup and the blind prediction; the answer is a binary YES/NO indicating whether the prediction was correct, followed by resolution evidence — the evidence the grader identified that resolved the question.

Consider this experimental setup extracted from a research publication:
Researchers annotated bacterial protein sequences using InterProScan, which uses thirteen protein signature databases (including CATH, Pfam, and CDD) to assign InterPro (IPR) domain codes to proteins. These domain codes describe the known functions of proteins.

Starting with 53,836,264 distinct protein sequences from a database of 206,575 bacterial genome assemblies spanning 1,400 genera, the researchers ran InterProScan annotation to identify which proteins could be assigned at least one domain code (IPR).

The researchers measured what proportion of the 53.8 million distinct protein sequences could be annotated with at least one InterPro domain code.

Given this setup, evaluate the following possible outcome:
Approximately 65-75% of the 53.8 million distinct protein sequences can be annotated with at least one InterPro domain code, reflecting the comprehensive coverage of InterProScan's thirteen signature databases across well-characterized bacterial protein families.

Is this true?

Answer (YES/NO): NO